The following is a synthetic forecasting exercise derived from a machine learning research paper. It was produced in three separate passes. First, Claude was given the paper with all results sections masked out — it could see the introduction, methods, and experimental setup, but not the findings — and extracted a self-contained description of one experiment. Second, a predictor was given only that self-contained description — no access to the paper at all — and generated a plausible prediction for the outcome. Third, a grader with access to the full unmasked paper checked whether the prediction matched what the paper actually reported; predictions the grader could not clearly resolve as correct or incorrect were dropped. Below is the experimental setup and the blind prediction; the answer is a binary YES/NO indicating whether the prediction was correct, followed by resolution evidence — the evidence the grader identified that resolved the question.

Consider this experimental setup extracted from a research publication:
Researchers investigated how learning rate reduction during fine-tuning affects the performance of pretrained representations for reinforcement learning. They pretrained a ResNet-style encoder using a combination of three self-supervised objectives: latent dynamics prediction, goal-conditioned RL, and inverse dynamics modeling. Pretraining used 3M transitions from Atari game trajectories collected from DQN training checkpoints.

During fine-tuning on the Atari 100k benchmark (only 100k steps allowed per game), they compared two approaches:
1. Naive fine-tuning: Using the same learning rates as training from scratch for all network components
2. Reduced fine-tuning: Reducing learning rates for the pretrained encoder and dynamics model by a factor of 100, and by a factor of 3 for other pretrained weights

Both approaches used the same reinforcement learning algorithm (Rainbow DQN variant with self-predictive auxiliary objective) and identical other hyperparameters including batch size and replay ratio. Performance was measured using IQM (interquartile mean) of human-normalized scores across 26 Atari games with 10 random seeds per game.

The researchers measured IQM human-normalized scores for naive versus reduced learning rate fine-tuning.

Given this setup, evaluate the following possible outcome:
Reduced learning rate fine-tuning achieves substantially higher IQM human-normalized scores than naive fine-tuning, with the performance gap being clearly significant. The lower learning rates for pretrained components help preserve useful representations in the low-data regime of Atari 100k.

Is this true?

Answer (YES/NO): YES